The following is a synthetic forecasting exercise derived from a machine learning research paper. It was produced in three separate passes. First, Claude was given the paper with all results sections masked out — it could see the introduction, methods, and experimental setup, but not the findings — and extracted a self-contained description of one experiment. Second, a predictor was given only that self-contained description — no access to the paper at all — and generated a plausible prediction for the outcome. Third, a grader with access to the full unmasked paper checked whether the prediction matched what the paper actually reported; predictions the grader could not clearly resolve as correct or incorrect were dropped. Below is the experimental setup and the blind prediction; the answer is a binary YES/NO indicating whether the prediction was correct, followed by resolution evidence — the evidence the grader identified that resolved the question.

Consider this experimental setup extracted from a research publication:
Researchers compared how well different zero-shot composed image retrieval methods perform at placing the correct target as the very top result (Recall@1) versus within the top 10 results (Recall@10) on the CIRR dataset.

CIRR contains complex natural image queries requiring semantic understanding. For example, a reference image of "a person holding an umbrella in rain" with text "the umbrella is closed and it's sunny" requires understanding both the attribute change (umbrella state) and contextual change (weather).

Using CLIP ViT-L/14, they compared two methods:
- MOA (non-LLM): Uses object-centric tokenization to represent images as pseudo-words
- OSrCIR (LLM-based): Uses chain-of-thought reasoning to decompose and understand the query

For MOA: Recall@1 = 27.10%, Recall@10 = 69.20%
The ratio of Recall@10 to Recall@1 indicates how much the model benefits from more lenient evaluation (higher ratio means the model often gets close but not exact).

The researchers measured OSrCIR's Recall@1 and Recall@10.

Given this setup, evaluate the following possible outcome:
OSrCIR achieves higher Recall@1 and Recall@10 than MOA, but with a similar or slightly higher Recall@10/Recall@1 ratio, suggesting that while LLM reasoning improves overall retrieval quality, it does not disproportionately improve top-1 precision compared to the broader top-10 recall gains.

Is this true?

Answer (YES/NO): NO